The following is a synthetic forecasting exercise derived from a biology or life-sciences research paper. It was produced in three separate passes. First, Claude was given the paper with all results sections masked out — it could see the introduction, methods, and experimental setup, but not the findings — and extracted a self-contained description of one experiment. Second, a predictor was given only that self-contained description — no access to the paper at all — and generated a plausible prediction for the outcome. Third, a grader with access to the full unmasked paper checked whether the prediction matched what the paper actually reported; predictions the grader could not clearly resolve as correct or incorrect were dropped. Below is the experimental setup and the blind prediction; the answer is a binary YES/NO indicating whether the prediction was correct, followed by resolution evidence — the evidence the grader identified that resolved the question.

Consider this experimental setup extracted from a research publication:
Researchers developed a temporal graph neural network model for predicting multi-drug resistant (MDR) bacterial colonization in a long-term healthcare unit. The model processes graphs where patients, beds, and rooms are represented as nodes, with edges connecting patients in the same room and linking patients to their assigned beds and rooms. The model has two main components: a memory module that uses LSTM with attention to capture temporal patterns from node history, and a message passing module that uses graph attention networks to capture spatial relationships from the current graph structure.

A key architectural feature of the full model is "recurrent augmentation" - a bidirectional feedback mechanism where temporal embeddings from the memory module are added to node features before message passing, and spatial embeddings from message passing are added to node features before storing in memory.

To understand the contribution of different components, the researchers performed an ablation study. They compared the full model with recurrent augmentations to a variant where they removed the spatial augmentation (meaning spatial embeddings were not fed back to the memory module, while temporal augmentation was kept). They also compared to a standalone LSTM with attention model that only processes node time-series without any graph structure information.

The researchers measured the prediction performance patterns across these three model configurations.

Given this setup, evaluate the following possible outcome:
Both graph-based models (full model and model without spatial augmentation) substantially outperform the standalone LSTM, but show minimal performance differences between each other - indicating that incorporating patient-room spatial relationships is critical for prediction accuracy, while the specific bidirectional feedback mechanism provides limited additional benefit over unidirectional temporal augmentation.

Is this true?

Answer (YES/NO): NO